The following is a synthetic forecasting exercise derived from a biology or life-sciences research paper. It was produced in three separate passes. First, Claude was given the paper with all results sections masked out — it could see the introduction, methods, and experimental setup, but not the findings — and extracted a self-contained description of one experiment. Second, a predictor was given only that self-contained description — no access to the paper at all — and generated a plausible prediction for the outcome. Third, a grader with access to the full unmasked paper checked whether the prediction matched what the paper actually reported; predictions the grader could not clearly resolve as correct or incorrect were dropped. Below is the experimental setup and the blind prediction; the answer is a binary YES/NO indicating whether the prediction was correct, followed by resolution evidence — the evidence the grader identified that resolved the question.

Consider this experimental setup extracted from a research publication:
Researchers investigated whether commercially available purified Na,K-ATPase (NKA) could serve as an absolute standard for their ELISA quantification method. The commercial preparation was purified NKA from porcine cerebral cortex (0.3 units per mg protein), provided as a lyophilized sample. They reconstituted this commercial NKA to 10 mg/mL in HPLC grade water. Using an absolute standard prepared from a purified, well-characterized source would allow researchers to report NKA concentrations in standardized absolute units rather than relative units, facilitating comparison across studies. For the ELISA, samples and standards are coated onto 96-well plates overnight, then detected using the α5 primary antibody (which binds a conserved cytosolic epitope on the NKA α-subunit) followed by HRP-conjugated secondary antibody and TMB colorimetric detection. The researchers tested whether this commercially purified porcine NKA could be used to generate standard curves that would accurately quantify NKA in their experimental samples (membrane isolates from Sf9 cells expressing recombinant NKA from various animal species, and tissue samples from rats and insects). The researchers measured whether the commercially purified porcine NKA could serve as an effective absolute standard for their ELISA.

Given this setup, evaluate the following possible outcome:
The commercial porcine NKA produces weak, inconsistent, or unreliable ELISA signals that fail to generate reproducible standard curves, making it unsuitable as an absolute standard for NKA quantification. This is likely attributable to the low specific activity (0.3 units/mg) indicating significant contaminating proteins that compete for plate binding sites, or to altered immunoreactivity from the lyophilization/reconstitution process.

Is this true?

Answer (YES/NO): NO